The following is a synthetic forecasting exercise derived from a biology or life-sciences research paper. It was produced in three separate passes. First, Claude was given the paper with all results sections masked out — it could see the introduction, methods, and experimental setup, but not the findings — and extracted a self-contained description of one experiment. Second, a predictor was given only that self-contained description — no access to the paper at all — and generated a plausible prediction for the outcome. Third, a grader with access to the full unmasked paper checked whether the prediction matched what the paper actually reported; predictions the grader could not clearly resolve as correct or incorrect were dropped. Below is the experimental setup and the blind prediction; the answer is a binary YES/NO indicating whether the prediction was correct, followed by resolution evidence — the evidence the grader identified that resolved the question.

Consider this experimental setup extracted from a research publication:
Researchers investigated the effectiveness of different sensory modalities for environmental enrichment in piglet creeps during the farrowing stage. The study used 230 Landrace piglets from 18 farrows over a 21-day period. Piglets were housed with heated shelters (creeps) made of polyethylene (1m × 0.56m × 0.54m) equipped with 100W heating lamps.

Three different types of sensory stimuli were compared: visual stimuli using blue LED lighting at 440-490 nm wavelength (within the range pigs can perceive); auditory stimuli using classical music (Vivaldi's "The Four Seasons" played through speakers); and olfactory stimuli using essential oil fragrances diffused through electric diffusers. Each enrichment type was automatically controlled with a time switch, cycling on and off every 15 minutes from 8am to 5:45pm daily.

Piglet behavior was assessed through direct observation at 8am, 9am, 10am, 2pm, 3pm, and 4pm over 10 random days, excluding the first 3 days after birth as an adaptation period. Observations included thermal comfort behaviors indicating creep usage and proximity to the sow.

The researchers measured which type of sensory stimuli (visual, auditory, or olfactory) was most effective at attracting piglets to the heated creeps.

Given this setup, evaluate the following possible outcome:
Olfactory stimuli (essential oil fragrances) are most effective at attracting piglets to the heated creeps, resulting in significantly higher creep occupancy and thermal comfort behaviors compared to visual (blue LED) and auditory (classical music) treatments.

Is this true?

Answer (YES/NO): NO